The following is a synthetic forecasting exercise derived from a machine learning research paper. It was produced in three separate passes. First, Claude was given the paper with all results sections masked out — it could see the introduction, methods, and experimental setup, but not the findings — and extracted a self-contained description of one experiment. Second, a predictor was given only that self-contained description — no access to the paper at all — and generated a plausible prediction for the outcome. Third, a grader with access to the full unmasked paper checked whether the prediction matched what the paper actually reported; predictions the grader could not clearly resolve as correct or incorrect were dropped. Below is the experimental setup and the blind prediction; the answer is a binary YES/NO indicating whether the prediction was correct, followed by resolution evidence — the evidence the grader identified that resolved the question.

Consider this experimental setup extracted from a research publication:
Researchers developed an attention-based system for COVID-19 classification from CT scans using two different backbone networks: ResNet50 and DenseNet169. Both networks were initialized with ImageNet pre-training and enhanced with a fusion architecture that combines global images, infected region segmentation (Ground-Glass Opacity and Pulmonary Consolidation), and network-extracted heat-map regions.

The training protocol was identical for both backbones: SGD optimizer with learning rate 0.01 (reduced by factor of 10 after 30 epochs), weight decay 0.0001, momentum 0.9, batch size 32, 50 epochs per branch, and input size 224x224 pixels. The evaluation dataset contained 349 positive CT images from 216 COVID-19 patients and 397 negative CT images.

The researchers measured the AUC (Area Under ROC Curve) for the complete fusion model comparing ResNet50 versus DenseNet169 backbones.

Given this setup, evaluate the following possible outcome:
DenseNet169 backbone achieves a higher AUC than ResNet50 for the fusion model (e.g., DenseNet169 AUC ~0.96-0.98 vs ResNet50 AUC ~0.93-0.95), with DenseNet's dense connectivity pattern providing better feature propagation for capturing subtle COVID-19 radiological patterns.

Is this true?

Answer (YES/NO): NO